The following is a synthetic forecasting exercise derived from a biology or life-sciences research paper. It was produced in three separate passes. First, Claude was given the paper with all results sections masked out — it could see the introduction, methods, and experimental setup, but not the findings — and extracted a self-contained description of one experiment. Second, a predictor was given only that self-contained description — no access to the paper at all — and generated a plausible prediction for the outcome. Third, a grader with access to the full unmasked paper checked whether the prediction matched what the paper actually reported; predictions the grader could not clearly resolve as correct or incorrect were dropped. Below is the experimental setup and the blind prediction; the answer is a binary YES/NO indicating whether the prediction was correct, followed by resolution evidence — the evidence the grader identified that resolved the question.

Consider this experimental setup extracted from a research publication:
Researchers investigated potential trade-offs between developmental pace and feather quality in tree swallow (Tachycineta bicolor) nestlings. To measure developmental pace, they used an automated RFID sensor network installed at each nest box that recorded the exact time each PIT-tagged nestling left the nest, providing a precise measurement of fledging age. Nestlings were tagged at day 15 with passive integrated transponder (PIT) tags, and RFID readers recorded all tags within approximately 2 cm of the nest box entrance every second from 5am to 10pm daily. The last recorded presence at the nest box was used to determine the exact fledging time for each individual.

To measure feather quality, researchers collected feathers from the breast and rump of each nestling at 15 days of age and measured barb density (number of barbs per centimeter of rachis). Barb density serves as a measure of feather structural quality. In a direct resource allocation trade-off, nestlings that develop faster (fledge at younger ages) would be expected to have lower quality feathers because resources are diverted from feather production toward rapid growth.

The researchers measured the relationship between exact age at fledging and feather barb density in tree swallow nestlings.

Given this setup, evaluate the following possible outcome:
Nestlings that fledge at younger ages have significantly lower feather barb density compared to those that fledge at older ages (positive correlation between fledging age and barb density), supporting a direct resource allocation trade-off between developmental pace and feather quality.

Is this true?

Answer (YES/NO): NO